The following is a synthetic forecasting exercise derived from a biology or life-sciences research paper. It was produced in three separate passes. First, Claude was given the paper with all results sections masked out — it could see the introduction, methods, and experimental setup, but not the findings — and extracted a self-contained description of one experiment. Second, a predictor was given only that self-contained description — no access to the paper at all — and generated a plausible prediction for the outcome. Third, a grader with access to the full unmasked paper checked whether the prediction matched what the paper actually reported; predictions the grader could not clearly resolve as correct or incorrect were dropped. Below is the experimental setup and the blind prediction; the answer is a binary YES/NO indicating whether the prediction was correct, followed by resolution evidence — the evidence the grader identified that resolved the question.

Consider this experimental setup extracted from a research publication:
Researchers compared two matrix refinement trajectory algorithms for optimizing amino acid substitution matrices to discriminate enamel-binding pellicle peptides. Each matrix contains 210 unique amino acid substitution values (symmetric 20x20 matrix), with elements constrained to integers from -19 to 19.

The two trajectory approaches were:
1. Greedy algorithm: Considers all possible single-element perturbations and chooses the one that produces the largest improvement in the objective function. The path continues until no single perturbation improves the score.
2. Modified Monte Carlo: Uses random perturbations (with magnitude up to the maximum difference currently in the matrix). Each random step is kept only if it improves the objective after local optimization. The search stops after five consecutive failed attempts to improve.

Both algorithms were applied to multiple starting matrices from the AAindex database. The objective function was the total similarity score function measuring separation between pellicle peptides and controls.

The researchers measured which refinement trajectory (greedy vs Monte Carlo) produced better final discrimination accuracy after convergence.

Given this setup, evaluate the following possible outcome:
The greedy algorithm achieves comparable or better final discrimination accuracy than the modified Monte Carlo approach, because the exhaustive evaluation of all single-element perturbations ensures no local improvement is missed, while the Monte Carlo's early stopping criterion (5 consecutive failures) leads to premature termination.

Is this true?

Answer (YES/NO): YES